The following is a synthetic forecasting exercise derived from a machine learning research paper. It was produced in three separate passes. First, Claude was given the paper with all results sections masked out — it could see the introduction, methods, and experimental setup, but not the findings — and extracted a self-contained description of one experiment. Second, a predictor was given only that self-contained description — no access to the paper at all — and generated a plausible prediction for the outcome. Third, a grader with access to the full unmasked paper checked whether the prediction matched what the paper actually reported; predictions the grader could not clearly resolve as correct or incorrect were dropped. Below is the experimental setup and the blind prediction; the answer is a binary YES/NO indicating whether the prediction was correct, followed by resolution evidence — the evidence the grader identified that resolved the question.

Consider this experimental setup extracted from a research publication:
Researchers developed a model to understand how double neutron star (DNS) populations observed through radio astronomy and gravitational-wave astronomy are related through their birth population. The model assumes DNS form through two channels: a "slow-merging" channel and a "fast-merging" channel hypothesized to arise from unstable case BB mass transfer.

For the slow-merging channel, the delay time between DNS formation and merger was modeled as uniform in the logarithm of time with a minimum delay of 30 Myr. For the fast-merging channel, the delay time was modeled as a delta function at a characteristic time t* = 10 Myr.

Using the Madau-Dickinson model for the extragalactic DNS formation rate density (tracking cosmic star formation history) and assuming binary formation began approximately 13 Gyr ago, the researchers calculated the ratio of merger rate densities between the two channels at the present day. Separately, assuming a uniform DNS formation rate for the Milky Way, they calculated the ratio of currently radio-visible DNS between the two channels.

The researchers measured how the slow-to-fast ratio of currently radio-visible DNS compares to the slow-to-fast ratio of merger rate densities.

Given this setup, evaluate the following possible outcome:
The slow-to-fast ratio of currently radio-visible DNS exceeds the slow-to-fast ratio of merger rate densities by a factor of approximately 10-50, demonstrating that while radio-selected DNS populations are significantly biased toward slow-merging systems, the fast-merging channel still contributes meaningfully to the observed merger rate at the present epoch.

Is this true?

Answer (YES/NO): NO